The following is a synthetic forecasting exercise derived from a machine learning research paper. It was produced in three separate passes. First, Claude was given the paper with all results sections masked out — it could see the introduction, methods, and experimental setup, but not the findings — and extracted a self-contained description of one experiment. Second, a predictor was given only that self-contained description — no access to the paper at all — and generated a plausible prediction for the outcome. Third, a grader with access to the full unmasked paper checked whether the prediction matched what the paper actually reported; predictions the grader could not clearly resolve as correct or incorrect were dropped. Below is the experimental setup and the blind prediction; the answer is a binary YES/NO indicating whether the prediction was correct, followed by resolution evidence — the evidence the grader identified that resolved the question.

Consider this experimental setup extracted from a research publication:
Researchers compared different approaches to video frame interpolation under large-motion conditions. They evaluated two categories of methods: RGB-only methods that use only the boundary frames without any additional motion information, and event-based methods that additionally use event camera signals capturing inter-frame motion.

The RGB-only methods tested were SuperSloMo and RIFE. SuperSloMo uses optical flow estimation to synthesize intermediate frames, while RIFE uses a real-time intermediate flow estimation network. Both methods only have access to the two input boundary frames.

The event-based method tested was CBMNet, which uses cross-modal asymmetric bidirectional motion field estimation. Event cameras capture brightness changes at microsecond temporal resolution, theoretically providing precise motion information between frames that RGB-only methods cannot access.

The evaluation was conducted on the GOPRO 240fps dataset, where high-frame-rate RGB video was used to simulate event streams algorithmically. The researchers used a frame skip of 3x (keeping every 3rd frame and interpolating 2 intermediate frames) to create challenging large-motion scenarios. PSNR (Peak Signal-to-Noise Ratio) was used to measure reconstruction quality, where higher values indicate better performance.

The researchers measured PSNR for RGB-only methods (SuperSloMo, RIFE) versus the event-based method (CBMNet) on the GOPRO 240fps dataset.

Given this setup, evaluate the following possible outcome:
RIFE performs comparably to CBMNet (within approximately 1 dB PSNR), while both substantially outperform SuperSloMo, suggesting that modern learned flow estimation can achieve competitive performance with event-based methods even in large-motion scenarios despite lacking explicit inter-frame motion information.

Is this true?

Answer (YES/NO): NO